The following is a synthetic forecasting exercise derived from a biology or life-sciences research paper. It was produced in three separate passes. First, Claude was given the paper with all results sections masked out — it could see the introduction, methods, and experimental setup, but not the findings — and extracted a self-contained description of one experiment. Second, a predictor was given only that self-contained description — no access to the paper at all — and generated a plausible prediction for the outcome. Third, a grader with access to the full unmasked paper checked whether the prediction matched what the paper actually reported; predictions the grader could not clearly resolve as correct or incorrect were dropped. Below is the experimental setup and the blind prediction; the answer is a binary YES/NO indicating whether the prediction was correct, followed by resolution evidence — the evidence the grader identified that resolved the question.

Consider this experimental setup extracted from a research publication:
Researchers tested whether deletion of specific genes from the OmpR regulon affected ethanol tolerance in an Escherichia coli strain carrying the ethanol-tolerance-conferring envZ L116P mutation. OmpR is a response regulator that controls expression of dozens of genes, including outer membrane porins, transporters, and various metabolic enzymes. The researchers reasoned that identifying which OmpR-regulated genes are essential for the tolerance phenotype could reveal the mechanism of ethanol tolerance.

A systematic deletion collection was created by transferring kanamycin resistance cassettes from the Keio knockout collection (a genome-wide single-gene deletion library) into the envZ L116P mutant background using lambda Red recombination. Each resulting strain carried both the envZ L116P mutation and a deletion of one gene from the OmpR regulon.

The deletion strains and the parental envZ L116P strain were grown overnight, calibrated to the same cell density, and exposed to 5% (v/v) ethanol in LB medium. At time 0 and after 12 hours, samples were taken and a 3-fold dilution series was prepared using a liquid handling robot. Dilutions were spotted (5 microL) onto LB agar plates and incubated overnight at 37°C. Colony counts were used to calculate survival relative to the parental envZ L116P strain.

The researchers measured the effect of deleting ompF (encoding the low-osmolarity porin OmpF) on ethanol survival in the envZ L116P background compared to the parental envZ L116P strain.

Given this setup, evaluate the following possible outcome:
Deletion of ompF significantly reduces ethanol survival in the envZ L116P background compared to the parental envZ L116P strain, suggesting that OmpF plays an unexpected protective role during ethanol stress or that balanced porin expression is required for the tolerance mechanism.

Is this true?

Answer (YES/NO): NO